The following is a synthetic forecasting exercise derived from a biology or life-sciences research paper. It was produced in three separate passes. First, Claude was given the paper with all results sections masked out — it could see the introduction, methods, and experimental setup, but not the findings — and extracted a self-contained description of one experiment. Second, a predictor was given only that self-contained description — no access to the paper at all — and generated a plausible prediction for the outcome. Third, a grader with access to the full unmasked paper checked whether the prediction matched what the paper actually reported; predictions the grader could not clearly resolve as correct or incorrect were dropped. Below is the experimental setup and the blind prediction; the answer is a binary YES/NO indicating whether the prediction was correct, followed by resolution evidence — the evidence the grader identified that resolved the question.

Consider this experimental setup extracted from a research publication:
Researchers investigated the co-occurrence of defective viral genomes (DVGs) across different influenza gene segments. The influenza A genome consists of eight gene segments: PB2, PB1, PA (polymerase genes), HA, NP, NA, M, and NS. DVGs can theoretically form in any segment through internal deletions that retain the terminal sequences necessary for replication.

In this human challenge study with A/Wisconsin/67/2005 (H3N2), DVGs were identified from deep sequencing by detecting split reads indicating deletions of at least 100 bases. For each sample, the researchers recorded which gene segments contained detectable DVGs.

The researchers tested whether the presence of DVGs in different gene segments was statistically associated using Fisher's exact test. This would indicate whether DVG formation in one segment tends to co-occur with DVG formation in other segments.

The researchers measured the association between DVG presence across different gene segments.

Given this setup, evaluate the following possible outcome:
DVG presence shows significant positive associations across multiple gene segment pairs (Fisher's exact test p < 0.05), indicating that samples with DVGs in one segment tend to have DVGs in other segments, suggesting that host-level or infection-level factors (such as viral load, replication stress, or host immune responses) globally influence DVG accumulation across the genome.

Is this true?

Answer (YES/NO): YES